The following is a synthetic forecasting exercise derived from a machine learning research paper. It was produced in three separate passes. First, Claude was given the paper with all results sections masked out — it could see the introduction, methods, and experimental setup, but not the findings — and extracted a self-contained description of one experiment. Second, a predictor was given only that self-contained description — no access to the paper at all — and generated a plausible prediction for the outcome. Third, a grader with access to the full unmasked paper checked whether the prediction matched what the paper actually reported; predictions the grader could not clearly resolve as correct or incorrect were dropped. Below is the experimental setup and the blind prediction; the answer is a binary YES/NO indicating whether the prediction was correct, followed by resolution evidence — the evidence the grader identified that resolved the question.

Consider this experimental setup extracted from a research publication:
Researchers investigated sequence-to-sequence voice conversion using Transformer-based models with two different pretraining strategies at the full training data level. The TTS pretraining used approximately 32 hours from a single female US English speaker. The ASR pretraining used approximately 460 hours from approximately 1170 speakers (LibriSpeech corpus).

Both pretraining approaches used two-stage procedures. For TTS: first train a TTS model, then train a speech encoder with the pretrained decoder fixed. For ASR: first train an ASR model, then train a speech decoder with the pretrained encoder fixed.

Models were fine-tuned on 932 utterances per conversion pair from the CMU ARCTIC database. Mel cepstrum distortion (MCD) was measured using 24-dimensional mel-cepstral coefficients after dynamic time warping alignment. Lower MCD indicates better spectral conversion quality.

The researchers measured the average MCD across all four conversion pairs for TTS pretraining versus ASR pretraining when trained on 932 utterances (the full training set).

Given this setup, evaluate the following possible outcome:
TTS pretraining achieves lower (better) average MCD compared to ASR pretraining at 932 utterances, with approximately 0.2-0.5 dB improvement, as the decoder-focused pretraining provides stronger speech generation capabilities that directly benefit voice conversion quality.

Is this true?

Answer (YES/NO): NO